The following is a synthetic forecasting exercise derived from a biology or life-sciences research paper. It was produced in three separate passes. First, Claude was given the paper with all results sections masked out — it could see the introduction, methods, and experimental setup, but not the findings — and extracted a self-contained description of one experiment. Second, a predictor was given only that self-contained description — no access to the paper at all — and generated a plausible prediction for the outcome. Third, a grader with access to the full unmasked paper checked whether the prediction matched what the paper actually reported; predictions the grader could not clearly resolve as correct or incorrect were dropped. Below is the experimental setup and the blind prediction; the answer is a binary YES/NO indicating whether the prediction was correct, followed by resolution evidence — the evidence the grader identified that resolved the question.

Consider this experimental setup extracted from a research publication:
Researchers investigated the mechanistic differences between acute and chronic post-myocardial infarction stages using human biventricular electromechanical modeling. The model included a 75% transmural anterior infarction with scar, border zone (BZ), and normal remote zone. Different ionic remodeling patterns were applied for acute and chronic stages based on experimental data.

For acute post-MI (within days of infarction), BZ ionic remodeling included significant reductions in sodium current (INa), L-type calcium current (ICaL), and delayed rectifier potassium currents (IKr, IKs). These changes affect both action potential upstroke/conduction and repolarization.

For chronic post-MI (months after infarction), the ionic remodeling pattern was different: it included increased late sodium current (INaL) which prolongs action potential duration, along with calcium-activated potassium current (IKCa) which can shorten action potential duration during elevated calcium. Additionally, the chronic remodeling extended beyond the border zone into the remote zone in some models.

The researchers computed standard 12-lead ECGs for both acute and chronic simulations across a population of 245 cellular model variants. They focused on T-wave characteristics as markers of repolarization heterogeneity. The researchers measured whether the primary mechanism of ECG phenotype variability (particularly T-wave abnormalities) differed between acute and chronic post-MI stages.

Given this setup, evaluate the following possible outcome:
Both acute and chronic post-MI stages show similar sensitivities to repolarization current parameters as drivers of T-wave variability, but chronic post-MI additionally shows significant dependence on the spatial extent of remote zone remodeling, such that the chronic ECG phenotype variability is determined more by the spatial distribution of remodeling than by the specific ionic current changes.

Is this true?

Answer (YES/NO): NO